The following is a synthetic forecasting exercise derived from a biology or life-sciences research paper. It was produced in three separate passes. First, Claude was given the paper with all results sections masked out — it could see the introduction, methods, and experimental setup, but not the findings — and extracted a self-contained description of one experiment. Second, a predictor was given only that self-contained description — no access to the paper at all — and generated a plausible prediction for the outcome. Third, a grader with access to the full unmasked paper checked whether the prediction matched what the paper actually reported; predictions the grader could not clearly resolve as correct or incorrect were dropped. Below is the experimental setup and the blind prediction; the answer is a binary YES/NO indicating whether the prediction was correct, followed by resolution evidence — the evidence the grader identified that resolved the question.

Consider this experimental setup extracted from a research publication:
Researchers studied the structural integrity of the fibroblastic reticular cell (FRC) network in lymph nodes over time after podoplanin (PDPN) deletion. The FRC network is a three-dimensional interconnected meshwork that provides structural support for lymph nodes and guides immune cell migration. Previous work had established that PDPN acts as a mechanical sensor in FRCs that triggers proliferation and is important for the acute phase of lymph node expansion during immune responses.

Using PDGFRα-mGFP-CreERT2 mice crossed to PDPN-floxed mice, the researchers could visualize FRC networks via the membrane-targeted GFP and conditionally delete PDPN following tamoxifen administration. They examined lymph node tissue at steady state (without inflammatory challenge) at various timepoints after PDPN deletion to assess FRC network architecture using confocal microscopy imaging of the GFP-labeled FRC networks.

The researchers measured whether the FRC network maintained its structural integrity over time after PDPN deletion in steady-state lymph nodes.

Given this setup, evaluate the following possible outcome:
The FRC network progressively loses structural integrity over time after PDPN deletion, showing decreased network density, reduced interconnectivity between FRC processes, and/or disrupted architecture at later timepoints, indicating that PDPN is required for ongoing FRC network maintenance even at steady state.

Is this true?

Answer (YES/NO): YES